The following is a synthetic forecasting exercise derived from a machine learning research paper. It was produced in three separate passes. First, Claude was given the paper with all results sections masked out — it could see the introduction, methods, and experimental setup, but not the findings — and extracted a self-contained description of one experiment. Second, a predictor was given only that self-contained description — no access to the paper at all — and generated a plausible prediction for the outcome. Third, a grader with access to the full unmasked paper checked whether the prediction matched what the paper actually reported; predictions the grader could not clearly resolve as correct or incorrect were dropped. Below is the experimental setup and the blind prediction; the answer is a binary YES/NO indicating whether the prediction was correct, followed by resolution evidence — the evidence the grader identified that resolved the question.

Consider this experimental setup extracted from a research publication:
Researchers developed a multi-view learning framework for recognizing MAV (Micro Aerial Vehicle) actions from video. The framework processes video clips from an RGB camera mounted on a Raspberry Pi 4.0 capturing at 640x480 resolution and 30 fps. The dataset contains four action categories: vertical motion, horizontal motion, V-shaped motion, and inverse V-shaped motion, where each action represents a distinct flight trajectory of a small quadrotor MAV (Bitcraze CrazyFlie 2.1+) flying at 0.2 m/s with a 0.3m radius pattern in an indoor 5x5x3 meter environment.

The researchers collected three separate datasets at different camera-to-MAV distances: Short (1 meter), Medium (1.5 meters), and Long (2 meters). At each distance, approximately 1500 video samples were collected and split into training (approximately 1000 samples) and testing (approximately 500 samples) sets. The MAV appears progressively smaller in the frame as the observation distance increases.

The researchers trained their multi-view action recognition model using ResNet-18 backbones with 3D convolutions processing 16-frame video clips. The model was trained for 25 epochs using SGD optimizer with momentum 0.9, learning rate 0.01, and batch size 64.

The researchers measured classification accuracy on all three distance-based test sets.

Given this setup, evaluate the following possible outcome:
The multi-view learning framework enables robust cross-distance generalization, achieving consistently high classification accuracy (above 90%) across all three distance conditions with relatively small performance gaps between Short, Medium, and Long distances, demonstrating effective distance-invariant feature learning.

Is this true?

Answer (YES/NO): NO